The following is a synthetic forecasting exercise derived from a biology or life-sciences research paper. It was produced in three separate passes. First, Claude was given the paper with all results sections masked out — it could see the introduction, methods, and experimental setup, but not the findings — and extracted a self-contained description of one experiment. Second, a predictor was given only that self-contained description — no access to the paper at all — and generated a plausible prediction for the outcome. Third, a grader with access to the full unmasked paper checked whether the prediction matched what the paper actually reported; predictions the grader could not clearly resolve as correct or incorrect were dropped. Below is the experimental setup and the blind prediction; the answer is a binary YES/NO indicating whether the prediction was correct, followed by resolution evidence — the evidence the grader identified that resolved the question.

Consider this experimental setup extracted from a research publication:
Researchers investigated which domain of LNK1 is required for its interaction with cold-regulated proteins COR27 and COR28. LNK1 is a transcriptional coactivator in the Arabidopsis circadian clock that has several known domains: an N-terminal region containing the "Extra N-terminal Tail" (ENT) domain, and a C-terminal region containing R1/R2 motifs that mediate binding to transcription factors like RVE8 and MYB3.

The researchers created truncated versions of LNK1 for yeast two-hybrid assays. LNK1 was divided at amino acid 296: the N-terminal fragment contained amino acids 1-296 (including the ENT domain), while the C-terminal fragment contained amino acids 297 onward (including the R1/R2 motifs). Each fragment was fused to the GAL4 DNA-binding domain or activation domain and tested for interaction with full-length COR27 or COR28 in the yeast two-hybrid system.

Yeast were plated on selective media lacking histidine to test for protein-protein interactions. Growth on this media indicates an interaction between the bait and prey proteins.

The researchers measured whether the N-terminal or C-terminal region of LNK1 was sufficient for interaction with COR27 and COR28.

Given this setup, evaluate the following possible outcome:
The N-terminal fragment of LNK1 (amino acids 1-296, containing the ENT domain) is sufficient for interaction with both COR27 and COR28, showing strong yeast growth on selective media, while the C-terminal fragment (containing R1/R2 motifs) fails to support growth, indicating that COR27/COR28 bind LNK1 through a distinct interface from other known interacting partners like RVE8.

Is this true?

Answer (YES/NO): NO